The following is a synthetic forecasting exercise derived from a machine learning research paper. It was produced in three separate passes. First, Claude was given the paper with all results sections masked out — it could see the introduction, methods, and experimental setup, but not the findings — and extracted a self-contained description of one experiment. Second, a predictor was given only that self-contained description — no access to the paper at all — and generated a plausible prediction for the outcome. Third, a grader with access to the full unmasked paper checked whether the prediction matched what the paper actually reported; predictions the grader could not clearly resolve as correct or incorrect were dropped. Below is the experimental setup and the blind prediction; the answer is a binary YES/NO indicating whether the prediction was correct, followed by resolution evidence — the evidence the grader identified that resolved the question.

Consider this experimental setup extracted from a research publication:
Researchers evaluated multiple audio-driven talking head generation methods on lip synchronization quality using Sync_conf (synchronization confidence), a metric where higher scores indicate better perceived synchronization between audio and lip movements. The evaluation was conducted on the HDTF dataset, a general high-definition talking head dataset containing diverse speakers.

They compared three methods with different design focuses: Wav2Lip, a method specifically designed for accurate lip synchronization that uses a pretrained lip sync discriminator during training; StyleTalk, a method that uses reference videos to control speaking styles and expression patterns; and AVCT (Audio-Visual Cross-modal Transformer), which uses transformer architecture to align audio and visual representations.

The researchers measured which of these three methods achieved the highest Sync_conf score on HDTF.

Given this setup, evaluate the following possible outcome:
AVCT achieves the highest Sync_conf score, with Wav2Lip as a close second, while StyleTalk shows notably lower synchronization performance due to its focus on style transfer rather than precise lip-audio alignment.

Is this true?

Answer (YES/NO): NO